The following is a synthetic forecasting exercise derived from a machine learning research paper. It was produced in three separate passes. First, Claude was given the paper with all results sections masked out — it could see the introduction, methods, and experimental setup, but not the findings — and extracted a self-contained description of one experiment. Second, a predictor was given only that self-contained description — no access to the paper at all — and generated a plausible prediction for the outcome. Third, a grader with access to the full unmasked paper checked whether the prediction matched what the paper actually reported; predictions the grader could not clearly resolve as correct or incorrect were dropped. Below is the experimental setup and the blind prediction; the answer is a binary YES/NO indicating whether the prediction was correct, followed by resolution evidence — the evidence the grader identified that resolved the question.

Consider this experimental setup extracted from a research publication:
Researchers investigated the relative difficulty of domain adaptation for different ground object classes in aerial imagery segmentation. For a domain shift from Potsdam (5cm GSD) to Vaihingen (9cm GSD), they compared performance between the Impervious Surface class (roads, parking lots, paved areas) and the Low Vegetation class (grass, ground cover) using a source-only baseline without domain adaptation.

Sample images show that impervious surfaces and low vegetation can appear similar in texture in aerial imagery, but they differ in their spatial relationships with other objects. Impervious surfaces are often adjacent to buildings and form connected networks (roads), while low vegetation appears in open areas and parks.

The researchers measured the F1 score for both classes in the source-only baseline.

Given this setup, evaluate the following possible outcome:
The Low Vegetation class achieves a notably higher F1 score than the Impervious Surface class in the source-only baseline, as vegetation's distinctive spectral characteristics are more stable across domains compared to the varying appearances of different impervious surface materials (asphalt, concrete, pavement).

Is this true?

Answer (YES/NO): NO